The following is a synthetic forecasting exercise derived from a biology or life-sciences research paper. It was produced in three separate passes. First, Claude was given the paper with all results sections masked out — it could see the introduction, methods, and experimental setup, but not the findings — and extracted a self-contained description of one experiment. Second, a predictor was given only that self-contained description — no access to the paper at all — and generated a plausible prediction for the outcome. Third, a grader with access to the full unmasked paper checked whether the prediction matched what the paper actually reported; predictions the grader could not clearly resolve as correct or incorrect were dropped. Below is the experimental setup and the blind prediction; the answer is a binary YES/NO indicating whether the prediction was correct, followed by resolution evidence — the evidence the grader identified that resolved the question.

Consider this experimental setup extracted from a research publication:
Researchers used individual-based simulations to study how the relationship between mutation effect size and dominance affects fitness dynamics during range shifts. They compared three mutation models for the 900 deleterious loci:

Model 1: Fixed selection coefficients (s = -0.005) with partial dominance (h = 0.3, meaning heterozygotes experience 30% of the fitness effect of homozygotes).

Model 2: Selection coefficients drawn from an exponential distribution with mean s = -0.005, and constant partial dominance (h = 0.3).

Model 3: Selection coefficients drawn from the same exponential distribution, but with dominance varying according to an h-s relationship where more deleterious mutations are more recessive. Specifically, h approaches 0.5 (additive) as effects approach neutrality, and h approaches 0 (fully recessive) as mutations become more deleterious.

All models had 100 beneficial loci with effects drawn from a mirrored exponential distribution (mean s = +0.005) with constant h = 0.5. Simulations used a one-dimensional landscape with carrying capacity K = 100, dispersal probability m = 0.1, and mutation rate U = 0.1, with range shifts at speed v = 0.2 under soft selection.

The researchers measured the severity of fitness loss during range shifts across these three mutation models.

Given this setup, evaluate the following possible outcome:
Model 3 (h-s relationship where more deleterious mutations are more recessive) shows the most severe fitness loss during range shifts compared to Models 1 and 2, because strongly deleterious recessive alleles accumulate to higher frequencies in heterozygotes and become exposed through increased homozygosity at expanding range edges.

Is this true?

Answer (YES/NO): NO